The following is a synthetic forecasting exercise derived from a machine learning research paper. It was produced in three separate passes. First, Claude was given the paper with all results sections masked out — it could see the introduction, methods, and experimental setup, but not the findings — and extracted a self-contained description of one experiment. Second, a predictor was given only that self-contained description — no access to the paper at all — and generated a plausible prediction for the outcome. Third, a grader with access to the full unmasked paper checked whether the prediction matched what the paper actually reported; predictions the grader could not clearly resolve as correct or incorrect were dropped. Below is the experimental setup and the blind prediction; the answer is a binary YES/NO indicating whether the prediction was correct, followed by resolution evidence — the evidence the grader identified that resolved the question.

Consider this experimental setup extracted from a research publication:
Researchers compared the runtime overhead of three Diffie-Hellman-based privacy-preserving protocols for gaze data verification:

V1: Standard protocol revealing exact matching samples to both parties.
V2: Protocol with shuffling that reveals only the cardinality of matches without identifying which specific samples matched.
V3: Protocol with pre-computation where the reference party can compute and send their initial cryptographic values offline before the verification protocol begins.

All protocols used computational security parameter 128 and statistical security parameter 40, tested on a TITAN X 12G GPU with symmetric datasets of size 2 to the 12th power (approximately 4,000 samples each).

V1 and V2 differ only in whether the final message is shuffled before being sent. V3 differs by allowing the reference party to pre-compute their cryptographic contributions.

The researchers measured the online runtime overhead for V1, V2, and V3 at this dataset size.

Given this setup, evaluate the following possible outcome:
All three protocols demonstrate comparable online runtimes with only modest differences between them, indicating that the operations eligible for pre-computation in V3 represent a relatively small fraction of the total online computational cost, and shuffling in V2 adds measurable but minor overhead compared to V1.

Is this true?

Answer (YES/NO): NO